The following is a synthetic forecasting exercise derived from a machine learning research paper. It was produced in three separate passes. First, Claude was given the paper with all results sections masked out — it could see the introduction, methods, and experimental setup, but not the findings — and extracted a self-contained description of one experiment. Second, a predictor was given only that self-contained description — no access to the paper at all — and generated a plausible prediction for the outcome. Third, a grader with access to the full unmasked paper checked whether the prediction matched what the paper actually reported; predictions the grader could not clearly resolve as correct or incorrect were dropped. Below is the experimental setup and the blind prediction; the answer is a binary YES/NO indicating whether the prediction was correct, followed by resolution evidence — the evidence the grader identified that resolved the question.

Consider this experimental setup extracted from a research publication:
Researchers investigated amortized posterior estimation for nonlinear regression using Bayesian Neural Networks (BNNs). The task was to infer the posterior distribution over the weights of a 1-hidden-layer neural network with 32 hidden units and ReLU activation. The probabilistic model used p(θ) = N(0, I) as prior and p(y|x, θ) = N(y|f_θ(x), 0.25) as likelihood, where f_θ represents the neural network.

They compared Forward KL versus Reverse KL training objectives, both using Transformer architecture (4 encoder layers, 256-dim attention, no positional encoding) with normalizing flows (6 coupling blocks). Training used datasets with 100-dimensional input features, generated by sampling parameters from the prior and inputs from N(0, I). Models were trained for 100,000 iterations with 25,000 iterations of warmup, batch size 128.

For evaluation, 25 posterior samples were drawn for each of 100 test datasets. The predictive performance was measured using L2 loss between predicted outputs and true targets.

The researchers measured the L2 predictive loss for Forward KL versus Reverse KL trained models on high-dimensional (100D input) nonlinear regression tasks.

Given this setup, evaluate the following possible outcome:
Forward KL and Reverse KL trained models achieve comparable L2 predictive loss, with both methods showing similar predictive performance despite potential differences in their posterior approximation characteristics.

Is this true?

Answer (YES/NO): NO